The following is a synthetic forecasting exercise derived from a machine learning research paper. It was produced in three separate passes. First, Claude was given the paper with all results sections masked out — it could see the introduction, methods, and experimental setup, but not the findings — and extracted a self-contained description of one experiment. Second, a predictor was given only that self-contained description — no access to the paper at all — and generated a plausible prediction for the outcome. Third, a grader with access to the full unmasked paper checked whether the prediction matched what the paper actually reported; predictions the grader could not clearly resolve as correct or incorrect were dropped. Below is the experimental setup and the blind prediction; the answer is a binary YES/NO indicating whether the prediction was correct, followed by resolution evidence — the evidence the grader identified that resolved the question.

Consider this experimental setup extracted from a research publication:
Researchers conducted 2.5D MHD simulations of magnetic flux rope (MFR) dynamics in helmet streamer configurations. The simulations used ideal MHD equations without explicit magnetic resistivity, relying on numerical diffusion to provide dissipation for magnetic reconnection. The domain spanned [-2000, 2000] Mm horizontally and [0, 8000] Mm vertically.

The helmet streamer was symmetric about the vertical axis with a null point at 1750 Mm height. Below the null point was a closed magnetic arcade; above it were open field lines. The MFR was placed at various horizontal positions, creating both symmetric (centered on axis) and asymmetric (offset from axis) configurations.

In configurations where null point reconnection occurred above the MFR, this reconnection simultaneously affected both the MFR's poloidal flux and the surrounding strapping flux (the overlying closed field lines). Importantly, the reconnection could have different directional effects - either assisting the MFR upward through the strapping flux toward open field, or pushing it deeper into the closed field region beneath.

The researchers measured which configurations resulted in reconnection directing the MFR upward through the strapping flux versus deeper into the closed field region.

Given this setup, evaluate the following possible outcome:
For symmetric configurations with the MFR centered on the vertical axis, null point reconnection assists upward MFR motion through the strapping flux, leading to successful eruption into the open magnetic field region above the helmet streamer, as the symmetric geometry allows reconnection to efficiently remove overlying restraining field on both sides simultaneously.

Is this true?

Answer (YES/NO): NO